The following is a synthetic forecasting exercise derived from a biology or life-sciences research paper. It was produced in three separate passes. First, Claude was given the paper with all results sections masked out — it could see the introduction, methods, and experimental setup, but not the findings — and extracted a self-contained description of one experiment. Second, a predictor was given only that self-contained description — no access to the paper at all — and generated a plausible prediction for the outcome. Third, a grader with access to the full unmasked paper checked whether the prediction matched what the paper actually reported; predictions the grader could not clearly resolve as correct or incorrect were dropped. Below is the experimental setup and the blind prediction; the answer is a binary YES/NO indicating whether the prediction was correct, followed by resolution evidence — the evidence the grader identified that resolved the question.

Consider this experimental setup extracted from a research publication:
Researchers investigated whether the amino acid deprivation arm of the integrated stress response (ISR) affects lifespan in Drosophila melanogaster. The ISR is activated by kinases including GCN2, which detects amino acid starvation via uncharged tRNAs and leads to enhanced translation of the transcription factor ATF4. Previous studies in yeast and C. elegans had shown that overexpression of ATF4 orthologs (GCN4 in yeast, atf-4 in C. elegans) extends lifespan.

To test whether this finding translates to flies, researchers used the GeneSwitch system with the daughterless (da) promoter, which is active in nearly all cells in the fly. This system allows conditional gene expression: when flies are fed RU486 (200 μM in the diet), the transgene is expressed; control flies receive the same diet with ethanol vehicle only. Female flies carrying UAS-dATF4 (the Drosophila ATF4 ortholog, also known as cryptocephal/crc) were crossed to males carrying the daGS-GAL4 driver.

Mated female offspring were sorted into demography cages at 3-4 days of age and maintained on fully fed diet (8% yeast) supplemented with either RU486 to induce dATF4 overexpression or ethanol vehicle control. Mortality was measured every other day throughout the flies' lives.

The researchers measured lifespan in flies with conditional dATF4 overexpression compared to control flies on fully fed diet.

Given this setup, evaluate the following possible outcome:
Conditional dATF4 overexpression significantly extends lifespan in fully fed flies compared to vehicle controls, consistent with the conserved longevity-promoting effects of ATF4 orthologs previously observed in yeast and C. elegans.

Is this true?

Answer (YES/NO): NO